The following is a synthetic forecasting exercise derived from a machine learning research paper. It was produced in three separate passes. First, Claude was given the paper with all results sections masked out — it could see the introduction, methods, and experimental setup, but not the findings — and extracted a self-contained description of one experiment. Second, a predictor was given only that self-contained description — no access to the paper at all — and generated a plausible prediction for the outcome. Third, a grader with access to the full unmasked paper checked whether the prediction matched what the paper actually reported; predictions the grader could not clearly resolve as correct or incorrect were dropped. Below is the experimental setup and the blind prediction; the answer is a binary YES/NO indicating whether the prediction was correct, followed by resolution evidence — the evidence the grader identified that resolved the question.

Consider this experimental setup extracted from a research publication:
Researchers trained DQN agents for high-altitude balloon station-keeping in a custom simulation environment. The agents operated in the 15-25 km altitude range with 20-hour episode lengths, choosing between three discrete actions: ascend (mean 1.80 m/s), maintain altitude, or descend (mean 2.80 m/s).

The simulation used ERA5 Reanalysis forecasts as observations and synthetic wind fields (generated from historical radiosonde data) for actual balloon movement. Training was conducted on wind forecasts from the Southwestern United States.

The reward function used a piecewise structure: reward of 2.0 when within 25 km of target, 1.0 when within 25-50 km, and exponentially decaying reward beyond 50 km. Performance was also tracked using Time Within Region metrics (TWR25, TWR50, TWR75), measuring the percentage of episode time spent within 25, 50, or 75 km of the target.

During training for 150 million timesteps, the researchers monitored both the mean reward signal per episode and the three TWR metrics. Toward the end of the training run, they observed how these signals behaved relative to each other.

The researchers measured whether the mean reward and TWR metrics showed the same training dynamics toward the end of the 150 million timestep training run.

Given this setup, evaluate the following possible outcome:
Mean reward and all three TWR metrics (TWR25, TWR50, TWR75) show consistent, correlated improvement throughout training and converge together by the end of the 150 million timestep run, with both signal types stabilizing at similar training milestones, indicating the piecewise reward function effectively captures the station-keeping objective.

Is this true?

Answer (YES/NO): NO